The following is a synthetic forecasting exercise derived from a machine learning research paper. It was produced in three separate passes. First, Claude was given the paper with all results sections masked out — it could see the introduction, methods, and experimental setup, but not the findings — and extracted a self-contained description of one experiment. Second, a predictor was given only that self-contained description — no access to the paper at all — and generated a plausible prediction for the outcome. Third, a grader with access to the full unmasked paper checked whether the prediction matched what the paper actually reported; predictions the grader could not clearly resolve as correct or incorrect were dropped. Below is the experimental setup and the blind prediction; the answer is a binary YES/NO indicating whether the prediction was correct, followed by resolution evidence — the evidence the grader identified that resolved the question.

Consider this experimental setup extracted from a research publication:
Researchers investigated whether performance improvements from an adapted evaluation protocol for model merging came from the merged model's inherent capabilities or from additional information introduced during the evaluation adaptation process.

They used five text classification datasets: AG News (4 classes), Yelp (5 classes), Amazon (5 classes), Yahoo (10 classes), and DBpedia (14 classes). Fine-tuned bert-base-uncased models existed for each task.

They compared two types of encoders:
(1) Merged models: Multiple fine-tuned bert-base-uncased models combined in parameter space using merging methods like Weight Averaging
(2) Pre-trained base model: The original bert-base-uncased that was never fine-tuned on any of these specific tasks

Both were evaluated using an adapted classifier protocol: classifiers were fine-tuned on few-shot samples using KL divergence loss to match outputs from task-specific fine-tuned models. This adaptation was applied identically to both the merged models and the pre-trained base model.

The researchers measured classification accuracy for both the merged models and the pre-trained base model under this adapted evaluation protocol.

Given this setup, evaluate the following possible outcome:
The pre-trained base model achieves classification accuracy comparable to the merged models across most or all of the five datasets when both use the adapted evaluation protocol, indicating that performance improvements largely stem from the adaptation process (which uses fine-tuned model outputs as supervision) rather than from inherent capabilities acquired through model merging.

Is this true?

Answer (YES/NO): NO